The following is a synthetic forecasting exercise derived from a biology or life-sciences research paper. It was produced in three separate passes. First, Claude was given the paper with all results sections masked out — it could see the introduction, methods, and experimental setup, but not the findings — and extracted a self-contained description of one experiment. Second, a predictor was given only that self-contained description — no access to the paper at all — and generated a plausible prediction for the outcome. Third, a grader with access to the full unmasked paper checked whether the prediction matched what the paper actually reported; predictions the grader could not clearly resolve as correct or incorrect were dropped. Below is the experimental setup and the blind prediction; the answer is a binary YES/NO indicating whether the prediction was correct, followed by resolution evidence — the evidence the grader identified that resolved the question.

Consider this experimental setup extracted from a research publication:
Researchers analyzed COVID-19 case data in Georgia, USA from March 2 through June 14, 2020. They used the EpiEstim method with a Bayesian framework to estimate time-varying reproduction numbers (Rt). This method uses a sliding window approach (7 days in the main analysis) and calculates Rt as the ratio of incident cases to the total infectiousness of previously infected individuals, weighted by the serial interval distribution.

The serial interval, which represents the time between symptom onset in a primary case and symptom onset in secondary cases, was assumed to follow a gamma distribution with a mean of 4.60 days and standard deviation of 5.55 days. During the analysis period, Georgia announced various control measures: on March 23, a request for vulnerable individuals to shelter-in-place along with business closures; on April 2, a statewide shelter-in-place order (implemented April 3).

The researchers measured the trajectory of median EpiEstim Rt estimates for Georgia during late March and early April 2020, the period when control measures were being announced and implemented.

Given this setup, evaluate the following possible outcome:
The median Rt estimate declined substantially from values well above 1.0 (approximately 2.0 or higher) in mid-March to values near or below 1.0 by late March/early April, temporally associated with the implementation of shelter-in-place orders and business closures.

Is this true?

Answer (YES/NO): NO